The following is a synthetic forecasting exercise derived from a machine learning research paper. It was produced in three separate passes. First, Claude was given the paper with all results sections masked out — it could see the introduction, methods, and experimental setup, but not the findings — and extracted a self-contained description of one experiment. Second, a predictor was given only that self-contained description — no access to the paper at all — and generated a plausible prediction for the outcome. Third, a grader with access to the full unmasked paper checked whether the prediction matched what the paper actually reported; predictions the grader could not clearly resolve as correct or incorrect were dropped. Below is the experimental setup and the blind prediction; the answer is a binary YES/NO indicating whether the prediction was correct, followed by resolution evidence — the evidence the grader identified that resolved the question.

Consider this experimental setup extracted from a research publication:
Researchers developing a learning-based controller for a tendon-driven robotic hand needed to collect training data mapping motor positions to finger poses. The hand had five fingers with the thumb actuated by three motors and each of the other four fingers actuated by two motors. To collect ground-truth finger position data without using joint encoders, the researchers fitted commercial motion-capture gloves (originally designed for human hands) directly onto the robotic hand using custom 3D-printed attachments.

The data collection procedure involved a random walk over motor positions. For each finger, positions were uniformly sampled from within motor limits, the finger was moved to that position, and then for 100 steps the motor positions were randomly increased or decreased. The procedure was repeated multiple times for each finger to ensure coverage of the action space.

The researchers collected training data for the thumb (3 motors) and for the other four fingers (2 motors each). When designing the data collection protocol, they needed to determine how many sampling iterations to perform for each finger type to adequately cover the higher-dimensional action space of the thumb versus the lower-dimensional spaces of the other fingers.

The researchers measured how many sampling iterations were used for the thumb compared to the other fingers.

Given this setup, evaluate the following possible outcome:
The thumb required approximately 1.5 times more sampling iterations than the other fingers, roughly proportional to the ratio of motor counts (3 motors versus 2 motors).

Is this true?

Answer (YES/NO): NO